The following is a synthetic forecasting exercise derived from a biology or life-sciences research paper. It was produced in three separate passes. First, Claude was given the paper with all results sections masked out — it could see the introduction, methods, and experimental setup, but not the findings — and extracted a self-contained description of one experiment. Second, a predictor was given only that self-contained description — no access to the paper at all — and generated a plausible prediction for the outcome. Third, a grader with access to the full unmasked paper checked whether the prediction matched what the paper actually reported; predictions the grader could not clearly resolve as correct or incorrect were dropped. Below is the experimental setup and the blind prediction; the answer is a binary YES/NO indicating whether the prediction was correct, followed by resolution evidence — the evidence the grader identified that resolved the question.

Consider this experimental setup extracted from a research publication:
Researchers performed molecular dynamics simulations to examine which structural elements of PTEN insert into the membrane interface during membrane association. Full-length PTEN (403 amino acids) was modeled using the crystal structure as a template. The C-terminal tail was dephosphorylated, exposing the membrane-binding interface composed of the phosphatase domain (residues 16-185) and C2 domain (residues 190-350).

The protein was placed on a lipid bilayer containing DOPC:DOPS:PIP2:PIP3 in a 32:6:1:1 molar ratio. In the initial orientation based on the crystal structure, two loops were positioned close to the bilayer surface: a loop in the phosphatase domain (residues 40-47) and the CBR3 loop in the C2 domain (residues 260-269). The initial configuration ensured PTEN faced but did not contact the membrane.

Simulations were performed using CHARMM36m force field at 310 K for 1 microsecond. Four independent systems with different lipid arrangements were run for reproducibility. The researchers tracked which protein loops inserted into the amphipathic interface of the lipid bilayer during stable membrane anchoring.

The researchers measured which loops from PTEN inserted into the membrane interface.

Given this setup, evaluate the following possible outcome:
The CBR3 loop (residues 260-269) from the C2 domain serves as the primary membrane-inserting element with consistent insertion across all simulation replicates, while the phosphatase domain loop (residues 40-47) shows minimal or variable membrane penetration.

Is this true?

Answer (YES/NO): NO